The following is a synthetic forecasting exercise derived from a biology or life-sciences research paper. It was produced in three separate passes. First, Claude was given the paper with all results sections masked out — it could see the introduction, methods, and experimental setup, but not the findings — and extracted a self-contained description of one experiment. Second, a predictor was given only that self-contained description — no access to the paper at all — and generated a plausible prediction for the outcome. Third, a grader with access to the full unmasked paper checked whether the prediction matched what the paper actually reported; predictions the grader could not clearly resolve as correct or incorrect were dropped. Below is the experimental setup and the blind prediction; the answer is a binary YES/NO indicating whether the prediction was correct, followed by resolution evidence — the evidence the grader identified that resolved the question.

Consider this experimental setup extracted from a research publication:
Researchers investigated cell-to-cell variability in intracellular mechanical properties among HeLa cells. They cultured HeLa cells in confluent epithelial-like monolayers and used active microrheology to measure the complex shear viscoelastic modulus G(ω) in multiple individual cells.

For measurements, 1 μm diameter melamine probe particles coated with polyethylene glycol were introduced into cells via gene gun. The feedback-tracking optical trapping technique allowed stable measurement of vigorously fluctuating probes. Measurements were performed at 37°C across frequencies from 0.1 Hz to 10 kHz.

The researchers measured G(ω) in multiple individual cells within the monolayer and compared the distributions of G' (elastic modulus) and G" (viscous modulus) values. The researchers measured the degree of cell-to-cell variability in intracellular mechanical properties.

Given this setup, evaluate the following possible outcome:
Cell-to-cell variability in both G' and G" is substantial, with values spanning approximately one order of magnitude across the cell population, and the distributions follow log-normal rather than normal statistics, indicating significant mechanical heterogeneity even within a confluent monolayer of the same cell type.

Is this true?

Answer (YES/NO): NO